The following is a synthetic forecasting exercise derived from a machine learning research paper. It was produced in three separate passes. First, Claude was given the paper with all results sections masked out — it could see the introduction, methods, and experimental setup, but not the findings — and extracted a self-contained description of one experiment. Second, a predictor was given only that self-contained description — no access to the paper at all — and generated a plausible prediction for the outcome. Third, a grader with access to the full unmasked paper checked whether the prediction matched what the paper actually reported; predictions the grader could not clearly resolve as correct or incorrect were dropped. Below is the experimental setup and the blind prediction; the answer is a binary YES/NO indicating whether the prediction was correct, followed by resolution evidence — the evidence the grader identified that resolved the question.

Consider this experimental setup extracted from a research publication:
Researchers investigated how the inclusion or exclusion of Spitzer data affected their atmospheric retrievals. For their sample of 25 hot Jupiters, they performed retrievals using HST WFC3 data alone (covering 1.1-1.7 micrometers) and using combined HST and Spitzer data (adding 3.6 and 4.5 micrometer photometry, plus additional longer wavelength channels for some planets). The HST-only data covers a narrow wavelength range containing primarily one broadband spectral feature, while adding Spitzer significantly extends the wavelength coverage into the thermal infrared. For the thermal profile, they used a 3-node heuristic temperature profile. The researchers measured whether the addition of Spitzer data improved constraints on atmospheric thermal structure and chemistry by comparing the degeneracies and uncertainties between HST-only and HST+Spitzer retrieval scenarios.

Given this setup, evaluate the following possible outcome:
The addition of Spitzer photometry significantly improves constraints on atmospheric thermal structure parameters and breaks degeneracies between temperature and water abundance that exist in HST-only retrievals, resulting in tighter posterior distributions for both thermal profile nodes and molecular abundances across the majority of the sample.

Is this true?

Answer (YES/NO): YES